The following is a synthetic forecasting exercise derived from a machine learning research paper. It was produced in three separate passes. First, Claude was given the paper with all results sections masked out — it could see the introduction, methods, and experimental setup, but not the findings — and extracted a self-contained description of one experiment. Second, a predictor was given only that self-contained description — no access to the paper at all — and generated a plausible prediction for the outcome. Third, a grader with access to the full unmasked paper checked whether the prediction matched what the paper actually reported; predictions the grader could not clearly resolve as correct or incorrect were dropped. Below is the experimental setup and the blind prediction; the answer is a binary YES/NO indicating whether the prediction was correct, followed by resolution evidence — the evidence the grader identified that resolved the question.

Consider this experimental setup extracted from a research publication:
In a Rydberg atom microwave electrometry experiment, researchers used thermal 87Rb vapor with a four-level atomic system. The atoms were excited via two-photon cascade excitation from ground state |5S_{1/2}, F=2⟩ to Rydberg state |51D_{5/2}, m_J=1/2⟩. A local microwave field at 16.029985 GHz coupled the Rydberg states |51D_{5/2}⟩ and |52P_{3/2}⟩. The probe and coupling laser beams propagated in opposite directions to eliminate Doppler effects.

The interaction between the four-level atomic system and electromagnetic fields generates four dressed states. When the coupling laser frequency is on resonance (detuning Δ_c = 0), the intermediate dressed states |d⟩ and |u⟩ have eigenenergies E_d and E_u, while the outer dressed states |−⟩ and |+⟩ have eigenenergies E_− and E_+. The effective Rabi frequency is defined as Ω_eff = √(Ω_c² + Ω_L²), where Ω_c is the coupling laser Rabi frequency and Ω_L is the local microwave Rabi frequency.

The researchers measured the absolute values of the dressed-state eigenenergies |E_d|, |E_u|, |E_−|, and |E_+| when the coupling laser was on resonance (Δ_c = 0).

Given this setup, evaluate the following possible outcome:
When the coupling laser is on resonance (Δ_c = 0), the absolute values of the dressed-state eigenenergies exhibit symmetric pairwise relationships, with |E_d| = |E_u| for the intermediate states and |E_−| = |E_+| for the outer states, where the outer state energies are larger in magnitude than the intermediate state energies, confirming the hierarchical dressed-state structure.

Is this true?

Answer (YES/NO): YES